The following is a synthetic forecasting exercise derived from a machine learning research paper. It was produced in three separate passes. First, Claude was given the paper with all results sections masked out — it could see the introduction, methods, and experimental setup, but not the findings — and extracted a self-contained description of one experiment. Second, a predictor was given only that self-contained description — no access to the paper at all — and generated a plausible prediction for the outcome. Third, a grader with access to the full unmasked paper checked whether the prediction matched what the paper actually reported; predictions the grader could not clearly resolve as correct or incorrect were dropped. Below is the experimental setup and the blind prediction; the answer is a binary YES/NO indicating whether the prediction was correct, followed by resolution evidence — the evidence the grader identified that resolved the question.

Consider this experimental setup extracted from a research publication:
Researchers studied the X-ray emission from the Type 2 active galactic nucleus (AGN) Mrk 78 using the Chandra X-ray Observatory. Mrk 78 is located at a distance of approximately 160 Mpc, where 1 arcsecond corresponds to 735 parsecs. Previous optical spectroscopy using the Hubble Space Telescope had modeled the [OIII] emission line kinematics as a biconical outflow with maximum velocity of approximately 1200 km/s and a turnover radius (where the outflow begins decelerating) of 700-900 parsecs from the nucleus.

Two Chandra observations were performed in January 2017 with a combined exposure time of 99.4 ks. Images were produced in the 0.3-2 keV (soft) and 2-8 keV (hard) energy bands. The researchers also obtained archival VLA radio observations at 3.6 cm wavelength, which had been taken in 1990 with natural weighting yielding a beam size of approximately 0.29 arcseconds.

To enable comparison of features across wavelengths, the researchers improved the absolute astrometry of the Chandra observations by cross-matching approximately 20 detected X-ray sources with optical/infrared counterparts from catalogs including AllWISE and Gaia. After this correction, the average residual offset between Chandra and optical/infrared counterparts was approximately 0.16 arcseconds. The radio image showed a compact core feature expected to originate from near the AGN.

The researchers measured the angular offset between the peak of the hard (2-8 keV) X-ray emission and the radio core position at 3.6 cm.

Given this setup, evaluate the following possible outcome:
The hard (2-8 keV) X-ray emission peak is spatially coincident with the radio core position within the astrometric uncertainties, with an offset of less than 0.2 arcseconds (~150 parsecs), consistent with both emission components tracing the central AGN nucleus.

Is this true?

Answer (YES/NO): YES